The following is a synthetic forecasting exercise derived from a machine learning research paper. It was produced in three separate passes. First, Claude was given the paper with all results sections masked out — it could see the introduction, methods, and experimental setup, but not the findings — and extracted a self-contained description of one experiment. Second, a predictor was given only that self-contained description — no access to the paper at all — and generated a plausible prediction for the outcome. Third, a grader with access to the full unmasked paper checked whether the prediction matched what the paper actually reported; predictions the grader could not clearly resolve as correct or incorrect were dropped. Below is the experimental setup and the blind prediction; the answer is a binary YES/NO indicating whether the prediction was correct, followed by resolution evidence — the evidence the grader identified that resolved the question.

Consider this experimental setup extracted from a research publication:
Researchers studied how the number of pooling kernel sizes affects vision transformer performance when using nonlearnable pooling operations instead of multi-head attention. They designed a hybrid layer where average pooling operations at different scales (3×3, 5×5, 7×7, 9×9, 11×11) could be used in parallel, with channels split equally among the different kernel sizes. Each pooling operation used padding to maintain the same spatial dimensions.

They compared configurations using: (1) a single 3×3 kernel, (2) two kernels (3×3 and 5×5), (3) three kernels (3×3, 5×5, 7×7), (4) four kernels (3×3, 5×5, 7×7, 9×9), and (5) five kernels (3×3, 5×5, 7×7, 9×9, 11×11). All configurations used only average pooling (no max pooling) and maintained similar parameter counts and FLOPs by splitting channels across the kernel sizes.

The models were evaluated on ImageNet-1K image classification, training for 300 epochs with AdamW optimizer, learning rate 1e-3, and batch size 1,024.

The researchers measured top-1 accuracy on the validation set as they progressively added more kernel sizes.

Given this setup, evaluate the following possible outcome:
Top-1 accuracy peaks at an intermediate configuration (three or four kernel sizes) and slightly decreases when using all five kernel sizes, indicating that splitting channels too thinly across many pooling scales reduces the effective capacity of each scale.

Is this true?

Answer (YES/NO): NO